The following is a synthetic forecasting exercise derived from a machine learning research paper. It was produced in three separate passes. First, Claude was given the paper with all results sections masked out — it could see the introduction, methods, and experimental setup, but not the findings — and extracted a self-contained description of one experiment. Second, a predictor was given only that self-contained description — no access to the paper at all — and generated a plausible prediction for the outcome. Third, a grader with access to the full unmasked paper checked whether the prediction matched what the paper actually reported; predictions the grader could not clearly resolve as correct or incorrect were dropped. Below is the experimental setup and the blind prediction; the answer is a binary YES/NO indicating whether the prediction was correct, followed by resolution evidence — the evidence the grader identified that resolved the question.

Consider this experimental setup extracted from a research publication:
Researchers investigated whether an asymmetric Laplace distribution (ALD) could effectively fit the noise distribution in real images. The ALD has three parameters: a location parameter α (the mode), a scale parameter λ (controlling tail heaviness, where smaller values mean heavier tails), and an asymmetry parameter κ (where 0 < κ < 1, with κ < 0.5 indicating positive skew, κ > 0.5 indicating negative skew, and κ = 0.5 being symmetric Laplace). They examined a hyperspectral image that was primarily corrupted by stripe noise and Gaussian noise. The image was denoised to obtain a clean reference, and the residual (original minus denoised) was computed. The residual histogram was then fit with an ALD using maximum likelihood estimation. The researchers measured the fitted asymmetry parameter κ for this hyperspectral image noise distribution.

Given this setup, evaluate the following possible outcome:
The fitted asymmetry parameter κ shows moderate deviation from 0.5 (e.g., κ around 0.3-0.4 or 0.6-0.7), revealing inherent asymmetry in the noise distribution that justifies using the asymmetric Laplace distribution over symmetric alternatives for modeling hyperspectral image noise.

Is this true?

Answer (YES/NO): NO